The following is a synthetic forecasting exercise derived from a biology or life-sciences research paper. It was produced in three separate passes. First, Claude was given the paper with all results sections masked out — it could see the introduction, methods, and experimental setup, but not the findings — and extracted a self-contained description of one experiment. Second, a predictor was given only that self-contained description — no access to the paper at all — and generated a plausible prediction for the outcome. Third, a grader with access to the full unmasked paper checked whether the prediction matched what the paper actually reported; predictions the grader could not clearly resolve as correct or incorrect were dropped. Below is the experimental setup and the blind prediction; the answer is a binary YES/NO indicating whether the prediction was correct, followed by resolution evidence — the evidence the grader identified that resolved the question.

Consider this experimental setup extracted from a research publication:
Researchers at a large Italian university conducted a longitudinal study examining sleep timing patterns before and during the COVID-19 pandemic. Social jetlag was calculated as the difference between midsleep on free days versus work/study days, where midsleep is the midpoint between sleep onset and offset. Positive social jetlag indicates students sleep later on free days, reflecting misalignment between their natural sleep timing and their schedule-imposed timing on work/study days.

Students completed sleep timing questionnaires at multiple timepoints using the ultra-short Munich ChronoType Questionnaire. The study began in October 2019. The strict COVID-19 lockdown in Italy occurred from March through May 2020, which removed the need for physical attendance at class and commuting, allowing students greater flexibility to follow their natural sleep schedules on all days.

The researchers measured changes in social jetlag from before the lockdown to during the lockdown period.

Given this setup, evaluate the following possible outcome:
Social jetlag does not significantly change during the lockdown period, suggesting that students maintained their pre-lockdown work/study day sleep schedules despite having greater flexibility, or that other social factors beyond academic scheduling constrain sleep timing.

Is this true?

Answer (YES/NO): NO